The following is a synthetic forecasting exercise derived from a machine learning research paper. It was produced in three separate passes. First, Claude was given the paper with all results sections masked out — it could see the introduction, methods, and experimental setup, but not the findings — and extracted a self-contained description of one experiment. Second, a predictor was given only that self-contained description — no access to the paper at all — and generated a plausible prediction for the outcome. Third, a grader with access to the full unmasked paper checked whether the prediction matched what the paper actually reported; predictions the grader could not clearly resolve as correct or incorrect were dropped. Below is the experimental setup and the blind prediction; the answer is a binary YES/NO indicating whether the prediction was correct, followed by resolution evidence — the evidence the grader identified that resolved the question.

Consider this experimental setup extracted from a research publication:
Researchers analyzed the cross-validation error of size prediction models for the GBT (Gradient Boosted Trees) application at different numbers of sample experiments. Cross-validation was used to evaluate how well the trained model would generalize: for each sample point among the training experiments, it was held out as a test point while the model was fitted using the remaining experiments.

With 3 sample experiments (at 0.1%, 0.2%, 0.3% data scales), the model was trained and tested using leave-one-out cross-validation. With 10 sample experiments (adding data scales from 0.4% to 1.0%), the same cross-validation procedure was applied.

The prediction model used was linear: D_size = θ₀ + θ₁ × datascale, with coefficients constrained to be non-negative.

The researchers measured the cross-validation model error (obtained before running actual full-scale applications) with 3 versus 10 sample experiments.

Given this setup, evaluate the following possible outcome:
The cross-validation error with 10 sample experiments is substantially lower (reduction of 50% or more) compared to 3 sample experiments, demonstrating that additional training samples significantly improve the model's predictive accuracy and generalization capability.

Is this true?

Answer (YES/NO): NO